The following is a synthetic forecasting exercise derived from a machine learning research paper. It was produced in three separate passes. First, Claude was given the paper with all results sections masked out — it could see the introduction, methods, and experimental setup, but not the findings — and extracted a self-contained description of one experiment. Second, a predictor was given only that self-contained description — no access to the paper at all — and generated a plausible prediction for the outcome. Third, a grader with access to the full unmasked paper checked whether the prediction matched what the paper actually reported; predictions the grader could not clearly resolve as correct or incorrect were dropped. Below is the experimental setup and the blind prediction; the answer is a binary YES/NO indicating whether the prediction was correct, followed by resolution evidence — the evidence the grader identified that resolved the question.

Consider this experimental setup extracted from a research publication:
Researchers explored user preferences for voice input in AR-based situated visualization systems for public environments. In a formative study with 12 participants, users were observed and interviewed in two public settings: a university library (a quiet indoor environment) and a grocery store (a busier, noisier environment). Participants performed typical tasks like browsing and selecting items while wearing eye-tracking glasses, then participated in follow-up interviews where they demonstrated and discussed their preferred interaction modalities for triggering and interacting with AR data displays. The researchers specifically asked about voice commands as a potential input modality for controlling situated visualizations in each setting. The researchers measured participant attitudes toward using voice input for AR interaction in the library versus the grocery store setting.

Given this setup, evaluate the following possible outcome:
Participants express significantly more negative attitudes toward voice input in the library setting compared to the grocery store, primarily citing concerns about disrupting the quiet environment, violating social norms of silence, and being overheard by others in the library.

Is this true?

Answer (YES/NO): NO